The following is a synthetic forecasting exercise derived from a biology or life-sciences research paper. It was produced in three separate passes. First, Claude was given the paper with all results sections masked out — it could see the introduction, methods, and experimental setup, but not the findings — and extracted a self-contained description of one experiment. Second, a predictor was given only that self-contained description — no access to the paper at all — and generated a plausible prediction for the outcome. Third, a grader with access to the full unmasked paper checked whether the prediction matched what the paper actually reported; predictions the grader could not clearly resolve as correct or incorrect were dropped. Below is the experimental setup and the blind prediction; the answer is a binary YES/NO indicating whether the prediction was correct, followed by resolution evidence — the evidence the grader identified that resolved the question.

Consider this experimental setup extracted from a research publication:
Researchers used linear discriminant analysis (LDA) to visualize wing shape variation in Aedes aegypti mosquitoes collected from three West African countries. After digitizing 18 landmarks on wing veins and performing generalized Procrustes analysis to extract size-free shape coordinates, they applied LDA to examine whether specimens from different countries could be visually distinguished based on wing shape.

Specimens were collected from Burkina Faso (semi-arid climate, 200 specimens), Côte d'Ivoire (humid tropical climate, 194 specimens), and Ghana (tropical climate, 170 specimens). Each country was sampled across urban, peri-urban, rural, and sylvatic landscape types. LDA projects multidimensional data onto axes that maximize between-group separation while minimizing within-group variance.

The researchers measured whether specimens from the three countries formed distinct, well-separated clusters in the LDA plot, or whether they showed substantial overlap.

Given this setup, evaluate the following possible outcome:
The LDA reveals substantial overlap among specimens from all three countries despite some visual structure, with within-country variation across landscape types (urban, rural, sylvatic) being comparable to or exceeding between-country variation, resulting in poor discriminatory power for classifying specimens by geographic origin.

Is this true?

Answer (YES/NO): YES